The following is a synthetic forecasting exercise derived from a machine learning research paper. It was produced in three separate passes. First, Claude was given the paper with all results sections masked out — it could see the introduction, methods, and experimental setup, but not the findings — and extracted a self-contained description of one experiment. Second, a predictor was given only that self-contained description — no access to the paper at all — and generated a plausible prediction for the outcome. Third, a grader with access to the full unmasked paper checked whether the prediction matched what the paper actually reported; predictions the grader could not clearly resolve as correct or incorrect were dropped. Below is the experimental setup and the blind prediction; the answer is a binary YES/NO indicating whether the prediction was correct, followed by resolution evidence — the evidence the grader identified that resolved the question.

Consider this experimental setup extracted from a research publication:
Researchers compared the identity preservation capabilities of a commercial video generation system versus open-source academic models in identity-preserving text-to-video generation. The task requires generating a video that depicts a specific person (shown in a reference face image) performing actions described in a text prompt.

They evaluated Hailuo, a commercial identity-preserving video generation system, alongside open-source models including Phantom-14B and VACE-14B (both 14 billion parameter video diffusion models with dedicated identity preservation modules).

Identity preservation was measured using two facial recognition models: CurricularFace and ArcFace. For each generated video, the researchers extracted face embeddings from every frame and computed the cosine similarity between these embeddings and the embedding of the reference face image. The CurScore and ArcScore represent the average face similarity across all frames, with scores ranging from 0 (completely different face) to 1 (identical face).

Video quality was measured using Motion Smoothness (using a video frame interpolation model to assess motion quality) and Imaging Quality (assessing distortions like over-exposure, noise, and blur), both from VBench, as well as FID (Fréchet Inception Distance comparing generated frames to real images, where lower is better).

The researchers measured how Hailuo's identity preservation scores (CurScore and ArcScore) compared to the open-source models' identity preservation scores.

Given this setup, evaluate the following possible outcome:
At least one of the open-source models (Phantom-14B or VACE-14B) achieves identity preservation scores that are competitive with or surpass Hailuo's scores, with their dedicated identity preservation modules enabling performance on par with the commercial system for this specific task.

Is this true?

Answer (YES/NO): YES